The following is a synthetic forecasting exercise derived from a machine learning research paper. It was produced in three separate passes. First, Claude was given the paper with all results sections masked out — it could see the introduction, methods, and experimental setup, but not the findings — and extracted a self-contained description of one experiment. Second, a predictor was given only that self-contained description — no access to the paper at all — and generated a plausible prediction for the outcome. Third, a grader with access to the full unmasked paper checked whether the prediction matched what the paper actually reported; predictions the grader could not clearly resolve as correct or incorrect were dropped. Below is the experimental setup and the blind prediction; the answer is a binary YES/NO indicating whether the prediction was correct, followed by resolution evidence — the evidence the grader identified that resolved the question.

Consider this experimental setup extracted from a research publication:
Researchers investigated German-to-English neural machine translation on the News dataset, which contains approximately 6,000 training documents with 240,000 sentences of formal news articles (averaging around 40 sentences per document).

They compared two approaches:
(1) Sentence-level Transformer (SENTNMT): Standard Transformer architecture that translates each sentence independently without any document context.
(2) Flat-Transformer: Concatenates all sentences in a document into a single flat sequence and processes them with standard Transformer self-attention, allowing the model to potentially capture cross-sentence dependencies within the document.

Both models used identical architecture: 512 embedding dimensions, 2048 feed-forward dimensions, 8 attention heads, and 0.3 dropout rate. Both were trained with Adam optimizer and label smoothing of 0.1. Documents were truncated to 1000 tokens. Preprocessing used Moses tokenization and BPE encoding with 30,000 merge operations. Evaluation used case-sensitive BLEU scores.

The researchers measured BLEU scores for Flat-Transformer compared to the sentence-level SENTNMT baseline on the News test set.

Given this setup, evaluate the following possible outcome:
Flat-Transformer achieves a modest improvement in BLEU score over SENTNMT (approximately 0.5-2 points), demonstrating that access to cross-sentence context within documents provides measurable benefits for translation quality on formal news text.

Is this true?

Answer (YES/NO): YES